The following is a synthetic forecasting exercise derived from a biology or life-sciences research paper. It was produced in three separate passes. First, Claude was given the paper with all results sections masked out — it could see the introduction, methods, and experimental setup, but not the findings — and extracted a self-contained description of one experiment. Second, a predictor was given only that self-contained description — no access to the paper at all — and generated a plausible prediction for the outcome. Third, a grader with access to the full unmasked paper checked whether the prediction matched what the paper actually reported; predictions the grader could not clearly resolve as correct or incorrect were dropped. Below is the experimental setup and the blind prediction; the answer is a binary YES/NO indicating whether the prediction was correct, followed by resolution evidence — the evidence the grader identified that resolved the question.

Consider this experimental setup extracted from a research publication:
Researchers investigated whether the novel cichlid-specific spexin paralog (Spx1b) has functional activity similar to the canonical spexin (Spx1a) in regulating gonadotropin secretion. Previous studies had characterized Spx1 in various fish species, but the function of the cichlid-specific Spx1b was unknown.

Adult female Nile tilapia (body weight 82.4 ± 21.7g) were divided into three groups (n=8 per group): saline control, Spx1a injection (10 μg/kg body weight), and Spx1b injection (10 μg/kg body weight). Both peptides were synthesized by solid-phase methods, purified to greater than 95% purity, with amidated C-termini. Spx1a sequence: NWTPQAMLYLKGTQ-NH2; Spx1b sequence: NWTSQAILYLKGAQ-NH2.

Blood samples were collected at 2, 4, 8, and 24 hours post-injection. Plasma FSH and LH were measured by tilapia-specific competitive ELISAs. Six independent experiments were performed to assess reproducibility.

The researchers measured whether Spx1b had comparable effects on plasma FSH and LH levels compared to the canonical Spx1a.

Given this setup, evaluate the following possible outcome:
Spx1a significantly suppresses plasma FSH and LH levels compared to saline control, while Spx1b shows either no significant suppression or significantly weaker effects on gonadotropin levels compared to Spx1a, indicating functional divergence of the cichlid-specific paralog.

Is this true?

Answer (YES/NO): NO